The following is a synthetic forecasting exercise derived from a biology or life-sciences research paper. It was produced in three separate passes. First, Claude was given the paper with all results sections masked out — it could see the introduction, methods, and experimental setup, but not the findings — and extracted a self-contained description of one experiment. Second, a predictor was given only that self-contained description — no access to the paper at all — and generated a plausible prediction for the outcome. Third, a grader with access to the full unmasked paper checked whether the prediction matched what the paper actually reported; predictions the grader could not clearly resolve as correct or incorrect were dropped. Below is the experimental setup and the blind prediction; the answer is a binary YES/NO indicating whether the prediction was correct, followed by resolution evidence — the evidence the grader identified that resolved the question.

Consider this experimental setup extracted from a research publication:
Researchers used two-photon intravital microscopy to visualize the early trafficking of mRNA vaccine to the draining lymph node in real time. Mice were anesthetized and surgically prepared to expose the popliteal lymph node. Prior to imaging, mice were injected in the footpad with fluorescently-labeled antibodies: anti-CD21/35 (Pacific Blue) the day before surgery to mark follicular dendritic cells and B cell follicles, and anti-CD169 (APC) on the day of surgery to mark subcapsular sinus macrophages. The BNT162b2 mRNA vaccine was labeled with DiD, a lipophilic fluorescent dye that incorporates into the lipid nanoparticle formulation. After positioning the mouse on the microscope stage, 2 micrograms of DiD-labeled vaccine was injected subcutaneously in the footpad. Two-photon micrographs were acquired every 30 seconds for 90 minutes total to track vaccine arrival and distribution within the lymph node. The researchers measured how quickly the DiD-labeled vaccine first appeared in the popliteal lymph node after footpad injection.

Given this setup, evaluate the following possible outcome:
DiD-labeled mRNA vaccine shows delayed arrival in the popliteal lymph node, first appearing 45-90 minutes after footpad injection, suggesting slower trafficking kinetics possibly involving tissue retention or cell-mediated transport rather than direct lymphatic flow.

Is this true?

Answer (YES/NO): NO